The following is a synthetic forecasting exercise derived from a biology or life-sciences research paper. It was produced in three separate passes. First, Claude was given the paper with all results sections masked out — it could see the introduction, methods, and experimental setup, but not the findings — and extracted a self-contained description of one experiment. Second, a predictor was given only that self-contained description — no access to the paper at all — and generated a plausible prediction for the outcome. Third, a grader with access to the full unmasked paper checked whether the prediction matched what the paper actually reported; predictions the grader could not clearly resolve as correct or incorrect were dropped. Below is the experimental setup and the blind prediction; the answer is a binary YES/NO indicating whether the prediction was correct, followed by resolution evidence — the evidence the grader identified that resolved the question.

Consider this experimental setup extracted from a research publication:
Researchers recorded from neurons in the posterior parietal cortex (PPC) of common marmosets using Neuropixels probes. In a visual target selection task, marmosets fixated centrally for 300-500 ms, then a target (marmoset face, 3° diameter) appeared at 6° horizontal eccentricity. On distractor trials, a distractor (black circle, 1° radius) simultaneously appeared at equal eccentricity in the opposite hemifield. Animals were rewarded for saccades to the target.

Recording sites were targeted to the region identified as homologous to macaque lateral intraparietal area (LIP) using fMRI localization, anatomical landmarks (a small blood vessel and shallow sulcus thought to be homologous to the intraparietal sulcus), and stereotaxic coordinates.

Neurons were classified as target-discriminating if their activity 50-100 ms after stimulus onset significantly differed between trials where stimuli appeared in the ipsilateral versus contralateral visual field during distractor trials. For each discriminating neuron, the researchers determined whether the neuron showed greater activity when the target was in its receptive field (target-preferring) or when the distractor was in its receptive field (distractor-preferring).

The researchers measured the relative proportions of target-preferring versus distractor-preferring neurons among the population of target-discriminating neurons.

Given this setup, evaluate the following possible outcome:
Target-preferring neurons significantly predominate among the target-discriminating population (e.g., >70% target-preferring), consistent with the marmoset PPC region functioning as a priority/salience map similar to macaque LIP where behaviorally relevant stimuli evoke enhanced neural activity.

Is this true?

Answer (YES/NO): YES